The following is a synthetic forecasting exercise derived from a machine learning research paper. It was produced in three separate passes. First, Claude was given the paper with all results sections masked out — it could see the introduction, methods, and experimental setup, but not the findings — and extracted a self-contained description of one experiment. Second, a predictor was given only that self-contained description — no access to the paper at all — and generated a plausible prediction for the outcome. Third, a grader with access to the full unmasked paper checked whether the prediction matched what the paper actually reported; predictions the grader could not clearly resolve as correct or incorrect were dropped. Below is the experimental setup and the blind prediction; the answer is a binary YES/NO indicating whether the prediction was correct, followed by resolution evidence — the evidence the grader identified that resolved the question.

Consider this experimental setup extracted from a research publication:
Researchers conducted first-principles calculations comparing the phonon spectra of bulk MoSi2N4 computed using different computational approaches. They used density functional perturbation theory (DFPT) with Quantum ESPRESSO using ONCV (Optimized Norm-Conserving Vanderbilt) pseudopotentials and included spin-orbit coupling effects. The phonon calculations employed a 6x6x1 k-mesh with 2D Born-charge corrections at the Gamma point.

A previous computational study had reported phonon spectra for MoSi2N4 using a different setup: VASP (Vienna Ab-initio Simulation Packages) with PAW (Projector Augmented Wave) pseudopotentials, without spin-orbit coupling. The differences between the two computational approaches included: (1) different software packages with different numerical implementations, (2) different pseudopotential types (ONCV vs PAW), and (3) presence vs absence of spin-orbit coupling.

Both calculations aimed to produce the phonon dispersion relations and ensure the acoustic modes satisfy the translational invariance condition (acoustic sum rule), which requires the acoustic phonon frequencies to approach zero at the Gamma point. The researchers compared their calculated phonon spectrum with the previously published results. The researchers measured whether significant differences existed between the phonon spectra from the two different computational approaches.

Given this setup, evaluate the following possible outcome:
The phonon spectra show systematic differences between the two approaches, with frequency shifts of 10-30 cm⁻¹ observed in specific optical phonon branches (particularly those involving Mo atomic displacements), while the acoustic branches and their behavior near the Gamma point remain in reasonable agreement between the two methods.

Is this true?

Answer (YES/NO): NO